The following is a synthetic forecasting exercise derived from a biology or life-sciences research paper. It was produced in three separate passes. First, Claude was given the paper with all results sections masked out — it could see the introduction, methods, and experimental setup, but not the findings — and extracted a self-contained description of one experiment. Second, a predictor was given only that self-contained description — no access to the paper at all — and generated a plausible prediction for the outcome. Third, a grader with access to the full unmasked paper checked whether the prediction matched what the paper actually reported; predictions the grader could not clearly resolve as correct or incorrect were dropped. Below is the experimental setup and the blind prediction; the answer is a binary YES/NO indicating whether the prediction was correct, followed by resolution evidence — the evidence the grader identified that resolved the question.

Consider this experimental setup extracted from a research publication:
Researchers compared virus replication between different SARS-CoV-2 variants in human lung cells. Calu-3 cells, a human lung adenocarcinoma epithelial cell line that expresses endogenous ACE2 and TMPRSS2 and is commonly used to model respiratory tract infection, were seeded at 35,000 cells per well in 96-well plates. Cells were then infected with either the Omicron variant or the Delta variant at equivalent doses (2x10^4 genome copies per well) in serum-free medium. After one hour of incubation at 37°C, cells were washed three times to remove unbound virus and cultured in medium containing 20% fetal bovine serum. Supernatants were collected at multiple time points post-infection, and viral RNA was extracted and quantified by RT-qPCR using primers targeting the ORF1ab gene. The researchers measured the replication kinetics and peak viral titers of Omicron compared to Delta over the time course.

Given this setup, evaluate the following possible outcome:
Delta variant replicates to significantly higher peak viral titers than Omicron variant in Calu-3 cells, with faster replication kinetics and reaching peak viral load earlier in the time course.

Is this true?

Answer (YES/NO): NO